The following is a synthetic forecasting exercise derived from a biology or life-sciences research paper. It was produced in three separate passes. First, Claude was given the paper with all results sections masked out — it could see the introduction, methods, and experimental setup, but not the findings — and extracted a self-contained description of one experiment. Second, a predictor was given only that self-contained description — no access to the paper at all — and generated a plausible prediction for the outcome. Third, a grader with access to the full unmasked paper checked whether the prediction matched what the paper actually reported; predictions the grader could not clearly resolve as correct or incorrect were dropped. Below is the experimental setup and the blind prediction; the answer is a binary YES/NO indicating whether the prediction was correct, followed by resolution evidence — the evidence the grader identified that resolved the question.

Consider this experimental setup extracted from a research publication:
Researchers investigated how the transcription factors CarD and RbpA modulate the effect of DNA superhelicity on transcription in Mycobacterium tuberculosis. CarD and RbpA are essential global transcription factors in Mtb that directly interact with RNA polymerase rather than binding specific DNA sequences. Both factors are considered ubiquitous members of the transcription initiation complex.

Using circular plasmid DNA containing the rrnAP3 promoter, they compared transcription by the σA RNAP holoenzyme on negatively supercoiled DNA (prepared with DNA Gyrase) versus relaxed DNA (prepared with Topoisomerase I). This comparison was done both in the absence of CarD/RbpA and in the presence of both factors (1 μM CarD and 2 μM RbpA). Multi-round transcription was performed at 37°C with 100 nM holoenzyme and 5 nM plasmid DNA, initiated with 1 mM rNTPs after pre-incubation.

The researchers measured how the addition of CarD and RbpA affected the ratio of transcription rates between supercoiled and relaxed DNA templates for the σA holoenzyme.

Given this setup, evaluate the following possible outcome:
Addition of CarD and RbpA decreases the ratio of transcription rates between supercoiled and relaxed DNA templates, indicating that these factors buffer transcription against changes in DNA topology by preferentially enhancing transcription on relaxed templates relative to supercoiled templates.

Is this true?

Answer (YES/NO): YES